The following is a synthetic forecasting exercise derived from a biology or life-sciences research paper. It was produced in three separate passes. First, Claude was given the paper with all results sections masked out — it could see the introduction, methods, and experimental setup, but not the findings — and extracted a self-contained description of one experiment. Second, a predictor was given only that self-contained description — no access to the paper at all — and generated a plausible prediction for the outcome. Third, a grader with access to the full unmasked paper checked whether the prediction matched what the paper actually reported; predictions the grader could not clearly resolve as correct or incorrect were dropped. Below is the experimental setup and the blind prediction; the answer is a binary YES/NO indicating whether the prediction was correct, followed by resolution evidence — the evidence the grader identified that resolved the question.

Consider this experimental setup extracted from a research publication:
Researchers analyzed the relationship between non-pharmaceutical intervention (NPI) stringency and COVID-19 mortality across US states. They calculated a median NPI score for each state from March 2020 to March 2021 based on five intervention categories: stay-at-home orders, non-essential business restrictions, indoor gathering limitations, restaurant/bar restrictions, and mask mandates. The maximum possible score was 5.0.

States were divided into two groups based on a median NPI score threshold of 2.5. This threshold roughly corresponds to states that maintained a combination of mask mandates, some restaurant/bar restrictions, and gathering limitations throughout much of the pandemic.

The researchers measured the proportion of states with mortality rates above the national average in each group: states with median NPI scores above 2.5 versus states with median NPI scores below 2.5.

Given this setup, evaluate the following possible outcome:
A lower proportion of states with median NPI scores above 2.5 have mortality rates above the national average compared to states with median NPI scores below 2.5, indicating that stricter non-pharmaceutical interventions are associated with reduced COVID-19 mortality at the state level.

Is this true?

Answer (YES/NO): YES